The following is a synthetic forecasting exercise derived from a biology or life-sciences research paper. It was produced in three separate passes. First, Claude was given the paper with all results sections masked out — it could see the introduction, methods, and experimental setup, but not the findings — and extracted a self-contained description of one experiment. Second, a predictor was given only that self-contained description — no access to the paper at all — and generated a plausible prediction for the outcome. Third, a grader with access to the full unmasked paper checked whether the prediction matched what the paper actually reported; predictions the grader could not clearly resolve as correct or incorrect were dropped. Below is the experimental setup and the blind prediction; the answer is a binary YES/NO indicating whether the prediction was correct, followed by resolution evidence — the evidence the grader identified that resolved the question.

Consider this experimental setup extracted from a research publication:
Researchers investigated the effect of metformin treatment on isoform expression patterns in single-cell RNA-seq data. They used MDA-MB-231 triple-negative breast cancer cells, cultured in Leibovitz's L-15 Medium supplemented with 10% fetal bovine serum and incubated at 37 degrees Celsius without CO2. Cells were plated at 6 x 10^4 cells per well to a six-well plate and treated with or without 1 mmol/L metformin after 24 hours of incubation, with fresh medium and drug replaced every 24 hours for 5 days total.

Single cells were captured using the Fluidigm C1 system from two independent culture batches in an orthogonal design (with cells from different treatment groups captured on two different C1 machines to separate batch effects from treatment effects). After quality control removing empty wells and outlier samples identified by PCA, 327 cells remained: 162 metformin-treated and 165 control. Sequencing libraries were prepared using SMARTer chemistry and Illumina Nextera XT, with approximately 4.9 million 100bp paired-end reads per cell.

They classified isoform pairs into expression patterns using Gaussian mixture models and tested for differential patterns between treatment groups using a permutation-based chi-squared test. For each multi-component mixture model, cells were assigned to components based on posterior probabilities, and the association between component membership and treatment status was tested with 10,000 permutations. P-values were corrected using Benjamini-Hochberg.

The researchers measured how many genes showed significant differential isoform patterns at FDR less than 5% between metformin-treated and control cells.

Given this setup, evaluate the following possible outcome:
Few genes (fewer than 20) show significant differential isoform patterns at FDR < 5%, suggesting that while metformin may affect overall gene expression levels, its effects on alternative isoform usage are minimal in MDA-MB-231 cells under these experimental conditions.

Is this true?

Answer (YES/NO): NO